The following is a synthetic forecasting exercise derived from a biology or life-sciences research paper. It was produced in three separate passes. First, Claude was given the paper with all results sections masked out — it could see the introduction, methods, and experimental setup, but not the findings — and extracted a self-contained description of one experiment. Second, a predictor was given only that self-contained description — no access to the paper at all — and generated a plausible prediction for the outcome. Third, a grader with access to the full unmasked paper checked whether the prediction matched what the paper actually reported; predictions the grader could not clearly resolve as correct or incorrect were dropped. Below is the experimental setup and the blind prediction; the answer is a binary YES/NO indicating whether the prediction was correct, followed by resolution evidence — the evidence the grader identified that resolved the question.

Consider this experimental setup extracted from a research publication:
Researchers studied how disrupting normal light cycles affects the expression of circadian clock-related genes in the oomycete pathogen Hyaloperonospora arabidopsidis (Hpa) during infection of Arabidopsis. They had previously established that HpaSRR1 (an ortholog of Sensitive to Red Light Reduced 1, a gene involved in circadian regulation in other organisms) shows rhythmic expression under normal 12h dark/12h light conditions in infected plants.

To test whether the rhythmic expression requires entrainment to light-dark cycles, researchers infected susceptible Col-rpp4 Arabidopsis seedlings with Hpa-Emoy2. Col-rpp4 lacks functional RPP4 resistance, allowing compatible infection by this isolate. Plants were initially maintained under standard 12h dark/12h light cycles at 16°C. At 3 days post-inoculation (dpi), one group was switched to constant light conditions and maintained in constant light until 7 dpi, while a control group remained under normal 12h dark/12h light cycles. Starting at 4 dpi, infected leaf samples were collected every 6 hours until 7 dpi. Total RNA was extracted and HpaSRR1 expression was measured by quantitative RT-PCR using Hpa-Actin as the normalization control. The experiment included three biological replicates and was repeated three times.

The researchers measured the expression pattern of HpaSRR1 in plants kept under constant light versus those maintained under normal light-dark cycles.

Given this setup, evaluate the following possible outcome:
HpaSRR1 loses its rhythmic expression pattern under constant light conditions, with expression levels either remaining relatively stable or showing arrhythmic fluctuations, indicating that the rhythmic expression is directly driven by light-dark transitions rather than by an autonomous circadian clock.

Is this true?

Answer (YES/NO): NO